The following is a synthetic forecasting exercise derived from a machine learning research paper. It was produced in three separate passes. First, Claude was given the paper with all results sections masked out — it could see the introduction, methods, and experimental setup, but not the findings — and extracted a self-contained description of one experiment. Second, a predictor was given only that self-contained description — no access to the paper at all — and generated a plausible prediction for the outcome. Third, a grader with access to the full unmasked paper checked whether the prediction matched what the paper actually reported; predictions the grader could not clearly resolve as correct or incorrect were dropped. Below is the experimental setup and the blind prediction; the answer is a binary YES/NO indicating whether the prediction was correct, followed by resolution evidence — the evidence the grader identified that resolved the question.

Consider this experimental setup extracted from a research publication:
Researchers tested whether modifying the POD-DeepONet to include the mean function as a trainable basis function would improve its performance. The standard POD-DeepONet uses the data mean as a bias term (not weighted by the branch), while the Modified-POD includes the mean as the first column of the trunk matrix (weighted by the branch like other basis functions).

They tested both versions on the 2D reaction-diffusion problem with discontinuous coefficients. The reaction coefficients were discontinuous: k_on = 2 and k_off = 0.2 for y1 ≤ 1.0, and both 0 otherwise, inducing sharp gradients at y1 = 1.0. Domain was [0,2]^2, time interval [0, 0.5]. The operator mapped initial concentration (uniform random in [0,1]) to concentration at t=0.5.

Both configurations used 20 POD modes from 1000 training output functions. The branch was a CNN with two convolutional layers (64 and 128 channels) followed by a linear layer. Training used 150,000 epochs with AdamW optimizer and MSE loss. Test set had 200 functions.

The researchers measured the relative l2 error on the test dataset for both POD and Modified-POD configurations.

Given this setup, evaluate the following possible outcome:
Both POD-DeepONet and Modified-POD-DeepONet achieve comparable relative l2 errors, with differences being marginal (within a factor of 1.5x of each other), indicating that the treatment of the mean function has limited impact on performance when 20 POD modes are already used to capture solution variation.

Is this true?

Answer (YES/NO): NO